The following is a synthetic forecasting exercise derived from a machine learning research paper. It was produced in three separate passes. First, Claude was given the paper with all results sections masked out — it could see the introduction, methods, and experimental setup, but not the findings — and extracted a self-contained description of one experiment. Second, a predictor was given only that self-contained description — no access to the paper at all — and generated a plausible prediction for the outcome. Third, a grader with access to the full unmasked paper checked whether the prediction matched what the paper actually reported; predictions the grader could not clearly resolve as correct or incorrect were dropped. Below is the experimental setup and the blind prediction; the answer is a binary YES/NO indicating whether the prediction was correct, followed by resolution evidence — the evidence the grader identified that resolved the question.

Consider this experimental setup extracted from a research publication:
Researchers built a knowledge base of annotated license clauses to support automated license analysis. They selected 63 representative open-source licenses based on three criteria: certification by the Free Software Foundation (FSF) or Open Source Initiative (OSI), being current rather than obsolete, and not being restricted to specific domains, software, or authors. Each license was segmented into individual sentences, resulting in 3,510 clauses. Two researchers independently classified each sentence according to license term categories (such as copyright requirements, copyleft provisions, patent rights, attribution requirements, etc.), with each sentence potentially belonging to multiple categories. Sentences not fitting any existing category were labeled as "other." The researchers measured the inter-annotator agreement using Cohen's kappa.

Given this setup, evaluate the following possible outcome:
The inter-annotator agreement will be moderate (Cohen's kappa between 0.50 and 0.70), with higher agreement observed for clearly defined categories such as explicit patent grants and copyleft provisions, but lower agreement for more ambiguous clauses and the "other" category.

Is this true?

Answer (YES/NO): NO